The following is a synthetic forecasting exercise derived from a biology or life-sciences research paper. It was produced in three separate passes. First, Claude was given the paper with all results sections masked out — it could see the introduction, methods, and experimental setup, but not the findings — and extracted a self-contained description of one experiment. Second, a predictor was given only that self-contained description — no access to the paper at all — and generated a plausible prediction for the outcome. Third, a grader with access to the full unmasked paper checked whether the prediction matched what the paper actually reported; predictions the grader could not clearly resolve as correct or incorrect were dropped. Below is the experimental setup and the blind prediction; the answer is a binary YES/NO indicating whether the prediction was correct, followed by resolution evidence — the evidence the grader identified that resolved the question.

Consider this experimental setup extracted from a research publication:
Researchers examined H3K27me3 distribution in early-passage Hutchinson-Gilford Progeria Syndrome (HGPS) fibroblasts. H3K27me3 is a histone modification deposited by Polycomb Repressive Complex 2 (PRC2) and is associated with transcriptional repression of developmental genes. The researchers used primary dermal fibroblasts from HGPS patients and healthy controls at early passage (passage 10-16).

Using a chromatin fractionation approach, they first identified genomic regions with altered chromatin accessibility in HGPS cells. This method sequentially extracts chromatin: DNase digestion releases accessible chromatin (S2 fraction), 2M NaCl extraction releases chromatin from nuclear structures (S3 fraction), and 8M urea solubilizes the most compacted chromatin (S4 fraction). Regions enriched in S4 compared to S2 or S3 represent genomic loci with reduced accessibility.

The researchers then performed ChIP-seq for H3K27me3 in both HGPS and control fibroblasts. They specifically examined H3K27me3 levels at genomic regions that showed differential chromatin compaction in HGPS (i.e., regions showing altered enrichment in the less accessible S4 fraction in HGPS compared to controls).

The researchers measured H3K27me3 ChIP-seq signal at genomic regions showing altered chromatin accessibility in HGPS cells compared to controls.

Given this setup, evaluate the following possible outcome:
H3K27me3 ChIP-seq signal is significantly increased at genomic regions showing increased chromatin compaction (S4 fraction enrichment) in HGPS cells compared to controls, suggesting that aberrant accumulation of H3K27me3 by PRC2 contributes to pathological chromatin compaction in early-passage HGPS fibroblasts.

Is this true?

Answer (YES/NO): NO